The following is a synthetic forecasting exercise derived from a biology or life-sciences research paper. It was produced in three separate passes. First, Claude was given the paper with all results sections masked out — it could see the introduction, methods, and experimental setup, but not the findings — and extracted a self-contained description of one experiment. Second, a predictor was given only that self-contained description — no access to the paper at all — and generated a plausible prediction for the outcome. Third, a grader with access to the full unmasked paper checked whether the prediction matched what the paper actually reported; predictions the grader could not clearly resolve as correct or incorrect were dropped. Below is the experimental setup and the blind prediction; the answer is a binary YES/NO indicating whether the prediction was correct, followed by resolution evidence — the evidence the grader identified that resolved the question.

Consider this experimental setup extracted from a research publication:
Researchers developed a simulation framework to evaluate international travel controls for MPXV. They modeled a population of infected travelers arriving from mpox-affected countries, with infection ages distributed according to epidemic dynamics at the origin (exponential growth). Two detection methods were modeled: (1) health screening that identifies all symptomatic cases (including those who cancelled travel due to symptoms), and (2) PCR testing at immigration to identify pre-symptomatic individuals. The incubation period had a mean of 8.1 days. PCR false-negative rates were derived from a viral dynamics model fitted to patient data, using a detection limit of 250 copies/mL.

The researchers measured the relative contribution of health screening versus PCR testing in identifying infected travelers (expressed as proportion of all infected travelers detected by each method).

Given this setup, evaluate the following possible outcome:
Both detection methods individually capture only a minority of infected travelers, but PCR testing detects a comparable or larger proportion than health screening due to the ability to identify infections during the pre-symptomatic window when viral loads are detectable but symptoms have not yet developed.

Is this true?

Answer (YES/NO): NO